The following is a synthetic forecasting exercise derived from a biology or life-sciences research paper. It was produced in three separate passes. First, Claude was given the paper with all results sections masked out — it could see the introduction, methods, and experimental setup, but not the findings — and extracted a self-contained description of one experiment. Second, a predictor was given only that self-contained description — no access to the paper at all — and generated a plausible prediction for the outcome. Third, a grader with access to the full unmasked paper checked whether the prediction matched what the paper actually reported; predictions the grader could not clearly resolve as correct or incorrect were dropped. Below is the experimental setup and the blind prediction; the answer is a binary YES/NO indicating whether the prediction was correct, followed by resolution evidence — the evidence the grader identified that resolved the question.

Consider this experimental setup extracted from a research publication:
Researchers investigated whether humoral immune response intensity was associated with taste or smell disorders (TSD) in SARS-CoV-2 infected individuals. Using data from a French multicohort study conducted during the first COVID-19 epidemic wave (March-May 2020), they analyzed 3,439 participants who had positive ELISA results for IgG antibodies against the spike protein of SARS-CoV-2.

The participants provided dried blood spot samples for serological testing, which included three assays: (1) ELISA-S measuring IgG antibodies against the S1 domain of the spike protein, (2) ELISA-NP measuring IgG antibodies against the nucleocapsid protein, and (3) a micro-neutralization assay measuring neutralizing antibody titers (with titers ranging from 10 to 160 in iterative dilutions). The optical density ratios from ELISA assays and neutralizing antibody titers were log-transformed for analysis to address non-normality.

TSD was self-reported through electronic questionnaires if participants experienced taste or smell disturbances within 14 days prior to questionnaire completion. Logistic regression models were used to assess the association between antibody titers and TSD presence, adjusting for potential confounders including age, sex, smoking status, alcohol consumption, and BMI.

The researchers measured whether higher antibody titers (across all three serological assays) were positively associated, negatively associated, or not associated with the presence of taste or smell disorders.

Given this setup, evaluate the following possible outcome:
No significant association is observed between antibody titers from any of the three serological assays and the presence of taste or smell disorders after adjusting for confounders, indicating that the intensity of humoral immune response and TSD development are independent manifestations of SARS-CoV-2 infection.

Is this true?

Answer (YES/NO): NO